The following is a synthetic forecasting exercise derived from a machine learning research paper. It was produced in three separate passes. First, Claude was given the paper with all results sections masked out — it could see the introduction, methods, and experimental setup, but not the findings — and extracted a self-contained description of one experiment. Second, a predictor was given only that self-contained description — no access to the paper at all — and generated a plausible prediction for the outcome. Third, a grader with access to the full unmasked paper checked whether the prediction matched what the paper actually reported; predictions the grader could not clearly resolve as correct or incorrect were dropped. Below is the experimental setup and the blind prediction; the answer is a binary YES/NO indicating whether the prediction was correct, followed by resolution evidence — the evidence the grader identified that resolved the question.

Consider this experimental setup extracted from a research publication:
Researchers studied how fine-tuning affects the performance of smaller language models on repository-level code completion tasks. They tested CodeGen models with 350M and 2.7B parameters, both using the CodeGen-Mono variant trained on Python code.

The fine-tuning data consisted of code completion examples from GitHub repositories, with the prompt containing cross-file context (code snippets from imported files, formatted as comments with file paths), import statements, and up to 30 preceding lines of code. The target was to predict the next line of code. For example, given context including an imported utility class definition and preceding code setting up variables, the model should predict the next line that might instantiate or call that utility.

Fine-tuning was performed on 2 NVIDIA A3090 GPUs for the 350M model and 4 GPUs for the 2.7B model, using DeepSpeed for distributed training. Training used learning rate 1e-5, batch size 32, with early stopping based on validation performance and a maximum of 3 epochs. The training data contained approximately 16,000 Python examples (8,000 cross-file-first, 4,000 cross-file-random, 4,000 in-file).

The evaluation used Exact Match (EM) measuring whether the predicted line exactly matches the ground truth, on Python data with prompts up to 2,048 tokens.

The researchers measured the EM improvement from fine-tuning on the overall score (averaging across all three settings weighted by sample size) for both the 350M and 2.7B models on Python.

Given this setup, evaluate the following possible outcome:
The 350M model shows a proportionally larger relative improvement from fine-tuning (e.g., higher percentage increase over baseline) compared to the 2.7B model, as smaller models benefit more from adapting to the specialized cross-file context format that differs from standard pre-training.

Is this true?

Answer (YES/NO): YES